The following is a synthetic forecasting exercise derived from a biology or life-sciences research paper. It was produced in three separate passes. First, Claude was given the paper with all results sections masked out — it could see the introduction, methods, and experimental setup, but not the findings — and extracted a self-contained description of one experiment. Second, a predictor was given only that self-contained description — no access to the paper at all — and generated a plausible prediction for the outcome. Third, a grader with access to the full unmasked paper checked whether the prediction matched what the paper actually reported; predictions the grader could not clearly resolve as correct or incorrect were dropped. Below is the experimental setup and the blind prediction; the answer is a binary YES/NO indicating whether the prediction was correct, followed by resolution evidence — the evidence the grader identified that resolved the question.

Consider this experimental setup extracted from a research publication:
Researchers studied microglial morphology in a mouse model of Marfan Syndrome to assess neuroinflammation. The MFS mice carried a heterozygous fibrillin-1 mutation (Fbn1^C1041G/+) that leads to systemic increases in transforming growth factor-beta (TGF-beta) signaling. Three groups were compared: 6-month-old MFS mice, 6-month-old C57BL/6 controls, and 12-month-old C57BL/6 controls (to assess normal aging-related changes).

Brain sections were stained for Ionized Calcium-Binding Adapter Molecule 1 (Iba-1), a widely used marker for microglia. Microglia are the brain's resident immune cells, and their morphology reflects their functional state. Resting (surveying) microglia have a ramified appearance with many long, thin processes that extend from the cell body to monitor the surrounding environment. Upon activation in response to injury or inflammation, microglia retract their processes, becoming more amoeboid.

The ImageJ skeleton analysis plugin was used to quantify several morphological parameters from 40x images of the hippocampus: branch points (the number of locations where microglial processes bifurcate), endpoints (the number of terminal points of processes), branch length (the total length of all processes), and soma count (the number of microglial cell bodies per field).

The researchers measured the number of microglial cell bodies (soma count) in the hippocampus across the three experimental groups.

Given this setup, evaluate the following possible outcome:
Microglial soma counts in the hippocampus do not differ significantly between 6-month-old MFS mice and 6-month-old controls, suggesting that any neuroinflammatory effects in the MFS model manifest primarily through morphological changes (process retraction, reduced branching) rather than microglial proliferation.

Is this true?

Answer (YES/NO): NO